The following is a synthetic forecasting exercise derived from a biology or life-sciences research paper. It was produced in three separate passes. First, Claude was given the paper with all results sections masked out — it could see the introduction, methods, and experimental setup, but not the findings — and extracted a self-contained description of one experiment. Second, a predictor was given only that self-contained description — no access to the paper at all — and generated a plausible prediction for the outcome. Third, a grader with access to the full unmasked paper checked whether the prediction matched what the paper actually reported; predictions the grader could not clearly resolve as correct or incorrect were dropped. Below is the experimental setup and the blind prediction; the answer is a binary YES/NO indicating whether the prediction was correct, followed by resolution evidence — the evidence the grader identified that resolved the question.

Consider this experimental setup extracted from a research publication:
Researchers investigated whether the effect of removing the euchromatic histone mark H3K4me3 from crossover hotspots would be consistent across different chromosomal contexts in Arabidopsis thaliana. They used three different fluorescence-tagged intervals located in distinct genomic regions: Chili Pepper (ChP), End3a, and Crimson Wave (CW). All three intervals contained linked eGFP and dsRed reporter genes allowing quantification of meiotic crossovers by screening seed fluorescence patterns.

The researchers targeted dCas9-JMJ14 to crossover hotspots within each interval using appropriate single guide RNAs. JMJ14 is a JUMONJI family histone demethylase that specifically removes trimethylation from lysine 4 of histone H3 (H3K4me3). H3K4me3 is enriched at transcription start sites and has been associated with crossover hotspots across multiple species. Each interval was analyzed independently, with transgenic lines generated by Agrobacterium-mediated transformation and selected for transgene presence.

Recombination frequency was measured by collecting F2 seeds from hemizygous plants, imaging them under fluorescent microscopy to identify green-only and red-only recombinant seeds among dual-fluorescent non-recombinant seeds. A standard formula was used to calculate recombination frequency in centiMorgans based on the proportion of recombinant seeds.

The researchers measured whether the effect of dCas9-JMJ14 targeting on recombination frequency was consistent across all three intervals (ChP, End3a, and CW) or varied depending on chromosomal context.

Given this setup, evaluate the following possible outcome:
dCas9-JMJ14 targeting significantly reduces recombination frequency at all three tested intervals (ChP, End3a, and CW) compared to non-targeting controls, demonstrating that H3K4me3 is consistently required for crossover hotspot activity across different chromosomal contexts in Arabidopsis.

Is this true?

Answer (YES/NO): NO